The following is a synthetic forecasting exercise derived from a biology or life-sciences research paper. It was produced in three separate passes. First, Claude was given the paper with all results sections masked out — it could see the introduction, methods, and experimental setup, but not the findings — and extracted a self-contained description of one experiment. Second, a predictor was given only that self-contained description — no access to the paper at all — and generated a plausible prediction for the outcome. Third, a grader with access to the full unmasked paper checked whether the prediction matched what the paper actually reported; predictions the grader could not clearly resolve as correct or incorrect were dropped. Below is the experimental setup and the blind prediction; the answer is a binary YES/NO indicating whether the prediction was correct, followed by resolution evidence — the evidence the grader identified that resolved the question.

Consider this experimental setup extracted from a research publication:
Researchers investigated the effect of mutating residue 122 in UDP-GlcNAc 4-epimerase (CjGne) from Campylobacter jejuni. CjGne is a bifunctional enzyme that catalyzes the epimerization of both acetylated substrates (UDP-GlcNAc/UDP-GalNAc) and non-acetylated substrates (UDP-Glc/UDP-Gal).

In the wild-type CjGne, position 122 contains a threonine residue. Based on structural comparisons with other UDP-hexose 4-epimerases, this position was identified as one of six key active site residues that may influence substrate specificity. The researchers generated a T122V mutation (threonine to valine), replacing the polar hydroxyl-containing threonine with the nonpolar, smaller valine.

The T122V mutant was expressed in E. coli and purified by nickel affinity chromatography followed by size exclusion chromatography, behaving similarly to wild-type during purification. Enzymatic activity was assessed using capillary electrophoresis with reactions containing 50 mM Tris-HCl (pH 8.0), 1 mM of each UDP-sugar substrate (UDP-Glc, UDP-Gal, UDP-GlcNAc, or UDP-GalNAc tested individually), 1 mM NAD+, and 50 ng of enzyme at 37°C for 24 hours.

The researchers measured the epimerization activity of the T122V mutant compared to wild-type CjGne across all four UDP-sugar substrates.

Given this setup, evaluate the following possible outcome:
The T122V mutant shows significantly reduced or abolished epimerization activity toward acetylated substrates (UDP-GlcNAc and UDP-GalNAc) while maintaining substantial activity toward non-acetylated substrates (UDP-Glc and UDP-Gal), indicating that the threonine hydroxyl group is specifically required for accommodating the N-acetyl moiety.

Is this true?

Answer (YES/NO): NO